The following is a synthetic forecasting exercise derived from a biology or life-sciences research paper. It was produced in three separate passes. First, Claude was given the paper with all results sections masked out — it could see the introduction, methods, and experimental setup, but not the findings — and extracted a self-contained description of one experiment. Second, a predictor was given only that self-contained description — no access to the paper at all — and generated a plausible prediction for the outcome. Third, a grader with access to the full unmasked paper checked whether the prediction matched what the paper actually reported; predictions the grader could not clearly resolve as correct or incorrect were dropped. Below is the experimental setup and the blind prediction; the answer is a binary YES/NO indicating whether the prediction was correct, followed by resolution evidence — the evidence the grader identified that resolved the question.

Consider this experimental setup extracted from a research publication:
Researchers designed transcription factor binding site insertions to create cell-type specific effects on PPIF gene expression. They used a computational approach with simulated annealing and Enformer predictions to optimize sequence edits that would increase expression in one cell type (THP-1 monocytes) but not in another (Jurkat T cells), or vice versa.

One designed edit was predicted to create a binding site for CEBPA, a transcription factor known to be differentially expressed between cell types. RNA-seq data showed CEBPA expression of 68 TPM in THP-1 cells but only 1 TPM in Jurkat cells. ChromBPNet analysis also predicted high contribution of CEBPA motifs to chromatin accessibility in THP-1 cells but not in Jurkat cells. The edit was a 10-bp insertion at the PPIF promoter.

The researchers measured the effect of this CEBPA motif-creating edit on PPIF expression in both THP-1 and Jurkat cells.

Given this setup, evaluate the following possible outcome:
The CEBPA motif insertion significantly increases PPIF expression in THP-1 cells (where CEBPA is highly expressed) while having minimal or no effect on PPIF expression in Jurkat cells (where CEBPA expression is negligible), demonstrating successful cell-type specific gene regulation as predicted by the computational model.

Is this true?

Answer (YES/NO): YES